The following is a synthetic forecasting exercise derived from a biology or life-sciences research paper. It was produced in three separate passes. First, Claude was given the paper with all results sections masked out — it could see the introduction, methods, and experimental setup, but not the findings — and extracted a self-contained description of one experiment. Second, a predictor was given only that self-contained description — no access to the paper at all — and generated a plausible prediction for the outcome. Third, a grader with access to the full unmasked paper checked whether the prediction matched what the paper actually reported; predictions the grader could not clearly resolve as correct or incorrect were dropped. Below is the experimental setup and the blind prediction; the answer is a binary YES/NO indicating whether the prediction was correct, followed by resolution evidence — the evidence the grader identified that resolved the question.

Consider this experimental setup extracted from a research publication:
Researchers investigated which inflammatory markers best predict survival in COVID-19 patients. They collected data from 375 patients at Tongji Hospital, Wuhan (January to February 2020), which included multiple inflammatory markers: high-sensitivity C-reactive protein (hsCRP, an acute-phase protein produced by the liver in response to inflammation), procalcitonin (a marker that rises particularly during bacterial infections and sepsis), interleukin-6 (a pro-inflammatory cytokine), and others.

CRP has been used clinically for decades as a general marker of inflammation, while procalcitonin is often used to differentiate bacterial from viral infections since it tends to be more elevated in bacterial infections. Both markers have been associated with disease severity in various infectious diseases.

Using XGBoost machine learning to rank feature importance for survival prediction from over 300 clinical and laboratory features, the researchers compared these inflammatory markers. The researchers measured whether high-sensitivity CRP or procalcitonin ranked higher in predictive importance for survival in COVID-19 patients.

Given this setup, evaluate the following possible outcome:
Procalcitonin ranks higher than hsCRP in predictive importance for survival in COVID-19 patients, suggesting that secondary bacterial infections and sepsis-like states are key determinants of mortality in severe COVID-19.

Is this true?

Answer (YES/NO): NO